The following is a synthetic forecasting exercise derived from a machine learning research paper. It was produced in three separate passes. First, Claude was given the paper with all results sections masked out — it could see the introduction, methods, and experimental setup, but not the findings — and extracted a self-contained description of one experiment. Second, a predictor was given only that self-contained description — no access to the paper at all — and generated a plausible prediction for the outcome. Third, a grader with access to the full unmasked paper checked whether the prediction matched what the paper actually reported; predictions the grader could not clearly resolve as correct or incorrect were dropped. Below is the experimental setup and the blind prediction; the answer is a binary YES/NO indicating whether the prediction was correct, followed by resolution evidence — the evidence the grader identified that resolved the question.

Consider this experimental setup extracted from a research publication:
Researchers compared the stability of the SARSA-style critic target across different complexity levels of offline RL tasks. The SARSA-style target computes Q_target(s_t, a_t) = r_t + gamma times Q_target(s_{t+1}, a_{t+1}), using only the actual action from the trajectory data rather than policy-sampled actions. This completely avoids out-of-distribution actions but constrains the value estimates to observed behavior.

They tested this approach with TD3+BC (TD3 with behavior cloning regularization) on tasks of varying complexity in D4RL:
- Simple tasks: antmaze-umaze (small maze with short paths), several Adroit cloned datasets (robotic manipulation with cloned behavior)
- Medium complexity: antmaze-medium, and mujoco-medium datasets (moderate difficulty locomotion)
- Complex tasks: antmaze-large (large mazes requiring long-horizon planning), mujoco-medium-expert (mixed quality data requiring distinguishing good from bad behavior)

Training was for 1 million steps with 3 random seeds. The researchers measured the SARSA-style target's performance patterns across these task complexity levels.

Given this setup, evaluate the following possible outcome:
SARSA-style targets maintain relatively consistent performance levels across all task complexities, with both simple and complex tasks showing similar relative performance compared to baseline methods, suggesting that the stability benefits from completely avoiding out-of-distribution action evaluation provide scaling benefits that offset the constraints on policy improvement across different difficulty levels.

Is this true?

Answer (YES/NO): NO